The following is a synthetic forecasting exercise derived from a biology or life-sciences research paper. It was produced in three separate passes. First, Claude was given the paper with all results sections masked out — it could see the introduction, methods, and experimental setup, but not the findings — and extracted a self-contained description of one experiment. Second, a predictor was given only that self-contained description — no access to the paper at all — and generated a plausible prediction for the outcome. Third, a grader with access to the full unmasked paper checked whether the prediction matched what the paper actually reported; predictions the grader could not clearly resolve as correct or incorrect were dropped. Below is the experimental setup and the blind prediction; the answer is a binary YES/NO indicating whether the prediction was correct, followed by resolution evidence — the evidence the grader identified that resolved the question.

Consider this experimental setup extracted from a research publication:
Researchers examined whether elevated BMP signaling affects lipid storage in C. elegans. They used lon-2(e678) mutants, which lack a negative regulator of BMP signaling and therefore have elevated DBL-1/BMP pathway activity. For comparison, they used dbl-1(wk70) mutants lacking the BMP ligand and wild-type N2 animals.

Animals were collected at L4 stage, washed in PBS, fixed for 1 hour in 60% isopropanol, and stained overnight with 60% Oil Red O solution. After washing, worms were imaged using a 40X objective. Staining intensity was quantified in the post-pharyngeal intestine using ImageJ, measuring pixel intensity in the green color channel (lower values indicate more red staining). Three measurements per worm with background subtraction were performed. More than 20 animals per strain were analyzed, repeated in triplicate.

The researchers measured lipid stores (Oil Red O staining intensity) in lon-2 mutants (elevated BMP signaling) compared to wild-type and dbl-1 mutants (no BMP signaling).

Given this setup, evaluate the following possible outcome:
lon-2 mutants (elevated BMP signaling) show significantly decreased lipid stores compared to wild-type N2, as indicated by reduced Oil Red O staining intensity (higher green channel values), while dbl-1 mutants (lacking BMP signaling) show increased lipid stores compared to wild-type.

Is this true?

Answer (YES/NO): NO